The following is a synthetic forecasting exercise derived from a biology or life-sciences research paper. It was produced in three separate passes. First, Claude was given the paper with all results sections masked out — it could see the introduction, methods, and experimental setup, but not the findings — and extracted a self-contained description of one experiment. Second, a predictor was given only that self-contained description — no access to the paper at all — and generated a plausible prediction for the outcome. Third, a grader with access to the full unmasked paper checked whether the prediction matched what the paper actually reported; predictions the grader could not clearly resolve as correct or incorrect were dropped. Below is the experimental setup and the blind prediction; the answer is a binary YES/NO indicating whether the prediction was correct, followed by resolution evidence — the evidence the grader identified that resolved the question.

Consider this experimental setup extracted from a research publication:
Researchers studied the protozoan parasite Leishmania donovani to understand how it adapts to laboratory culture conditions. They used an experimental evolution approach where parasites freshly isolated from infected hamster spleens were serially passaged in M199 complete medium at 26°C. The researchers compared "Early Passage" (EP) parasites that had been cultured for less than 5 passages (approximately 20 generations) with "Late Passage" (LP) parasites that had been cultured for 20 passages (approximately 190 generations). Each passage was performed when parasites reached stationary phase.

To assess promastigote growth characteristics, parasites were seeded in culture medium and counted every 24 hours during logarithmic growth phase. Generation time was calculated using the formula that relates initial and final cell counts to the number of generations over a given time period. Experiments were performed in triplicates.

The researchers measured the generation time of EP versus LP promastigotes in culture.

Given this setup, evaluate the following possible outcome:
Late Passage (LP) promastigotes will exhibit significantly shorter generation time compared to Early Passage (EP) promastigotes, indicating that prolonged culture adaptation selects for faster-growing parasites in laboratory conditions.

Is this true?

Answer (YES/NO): YES